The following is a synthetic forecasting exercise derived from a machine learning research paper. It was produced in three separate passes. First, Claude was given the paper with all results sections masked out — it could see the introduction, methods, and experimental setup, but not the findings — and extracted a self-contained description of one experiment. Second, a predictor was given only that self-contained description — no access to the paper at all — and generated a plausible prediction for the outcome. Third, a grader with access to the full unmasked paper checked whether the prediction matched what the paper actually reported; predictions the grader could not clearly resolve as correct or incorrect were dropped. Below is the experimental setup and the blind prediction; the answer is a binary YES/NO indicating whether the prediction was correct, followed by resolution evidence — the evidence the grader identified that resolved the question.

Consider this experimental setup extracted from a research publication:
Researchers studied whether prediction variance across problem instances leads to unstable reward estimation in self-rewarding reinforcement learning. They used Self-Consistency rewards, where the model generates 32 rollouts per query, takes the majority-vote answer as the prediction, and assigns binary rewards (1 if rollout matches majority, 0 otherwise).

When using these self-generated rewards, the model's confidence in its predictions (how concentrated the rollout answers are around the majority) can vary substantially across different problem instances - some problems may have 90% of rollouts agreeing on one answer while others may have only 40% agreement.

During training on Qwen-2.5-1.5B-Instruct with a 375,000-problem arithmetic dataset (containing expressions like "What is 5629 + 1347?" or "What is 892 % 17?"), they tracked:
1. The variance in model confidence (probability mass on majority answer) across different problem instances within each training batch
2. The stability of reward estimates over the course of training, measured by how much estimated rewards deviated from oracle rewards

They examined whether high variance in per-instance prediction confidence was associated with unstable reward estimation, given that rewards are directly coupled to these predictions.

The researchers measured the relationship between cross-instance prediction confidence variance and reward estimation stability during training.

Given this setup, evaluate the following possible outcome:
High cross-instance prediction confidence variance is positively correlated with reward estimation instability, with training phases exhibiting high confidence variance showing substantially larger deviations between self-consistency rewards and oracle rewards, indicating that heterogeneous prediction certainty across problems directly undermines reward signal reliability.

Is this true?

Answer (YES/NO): YES